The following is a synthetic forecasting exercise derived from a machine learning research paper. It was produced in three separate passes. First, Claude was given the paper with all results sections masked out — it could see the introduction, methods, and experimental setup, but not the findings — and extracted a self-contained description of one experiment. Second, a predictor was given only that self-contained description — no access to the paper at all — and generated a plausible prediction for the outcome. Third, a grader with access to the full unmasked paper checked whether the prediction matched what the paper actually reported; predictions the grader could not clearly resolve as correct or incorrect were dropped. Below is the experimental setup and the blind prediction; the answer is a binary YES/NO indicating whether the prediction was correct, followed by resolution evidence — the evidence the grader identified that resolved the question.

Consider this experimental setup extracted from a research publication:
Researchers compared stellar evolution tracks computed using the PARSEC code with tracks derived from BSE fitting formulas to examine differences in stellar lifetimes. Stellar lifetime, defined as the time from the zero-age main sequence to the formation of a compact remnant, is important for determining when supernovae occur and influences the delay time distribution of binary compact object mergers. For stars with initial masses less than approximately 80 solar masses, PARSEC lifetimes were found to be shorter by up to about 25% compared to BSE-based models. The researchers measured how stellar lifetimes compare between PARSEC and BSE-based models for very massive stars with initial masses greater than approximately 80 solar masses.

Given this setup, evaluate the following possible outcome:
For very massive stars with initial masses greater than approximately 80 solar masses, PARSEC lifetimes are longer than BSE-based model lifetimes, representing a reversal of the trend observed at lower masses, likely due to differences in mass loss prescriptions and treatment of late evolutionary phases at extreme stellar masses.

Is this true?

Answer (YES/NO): NO